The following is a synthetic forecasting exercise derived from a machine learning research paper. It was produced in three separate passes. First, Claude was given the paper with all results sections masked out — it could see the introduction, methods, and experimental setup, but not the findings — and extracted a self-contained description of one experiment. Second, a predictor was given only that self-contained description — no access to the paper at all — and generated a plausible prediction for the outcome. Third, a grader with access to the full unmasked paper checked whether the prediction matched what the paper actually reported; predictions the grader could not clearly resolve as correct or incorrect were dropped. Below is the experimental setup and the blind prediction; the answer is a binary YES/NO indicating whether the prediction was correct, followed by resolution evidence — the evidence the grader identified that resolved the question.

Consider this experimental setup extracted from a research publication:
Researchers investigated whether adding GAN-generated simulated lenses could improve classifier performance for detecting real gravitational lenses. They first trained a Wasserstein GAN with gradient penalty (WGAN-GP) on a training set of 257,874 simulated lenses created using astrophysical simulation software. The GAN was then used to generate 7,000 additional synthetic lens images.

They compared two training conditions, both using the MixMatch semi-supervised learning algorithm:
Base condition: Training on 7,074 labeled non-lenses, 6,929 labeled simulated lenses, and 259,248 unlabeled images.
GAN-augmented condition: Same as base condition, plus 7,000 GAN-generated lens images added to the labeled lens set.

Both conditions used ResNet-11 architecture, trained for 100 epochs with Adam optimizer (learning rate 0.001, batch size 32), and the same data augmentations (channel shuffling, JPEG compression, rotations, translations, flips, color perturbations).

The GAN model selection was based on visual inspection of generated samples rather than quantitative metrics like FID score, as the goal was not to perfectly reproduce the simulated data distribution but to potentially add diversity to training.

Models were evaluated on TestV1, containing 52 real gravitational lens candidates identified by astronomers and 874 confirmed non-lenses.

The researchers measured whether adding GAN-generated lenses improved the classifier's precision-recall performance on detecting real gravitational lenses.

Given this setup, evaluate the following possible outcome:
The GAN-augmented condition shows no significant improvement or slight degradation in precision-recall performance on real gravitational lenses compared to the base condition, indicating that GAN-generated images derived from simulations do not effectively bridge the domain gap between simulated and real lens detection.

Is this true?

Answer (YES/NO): NO